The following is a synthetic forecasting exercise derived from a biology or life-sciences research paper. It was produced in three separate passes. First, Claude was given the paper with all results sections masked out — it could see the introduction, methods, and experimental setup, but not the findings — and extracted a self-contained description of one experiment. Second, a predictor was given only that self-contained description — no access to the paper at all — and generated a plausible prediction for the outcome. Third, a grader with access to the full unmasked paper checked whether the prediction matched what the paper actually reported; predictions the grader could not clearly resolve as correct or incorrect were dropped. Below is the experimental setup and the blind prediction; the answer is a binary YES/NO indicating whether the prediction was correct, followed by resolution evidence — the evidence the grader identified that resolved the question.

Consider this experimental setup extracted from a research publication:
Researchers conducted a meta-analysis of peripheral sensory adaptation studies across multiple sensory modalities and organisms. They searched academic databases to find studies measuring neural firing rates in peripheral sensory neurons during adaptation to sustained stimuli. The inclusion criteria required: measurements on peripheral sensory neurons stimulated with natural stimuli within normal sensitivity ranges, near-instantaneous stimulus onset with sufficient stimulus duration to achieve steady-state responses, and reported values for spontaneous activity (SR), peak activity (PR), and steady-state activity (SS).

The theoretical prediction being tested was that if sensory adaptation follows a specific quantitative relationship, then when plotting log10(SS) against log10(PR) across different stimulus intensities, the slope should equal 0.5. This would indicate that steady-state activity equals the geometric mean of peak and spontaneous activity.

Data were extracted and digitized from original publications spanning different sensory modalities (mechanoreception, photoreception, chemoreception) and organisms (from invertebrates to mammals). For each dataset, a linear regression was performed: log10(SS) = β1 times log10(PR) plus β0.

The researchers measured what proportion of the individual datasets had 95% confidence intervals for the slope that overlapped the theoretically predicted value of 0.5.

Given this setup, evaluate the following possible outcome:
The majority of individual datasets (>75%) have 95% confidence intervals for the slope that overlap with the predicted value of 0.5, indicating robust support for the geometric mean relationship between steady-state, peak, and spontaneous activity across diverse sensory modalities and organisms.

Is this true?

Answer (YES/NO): NO